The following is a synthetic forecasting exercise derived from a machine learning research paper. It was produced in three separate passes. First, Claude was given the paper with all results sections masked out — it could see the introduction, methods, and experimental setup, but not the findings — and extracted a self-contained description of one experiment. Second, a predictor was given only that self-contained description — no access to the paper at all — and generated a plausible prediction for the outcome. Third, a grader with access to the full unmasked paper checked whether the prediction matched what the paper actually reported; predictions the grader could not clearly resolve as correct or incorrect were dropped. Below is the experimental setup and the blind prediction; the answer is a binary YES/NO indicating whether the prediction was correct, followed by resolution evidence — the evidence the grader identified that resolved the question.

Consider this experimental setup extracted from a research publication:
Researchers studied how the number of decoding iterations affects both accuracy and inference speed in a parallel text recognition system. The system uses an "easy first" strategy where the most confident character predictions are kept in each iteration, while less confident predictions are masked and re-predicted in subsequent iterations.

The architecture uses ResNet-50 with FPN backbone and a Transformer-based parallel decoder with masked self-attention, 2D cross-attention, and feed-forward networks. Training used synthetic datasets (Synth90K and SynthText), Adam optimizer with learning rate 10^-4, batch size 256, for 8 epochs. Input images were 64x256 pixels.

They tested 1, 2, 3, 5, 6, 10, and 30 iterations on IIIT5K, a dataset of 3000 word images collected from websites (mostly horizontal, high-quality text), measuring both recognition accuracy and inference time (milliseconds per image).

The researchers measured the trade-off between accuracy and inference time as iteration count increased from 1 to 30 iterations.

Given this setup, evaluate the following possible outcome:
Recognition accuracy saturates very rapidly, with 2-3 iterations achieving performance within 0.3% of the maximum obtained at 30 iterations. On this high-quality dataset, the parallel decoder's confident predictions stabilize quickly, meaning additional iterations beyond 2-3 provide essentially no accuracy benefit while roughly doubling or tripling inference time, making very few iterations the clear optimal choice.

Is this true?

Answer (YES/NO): NO